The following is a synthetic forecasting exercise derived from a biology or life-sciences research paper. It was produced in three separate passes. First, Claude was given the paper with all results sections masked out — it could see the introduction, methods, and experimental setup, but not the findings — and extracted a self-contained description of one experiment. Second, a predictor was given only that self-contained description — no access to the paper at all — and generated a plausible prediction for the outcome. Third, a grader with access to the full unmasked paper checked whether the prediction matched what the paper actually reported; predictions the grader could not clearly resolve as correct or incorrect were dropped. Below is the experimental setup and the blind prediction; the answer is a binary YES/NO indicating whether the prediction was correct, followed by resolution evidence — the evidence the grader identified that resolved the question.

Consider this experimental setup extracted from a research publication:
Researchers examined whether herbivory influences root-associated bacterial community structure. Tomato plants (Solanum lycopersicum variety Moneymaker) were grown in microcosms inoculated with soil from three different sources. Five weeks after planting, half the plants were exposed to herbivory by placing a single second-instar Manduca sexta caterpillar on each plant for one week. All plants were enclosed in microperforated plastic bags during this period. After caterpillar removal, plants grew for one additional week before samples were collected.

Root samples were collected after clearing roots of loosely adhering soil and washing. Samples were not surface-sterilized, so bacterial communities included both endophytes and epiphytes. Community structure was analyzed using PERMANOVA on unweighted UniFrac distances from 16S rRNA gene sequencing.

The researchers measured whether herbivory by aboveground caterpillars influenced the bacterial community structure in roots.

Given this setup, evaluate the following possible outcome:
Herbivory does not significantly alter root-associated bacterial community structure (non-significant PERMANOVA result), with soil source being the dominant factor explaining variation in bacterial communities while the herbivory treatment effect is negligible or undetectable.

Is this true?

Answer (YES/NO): NO